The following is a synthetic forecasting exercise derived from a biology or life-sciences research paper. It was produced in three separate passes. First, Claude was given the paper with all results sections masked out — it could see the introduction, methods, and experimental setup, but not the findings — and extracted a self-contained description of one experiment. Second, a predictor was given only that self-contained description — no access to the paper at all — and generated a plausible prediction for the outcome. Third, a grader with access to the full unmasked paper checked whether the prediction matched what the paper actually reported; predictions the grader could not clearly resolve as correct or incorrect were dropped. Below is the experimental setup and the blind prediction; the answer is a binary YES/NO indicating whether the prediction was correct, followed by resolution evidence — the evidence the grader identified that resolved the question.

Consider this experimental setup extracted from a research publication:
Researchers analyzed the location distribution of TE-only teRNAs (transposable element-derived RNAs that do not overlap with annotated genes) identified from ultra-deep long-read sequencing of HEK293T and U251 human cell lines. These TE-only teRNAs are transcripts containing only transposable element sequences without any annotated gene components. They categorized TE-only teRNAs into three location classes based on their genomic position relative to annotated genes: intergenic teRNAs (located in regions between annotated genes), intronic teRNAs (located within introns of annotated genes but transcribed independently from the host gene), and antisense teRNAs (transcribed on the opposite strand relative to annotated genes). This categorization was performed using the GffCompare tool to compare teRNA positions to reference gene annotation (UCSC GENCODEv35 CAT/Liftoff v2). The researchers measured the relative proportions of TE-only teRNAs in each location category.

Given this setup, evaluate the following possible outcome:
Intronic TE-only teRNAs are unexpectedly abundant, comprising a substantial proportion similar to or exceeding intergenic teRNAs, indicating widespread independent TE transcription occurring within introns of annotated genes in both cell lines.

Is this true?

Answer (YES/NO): YES